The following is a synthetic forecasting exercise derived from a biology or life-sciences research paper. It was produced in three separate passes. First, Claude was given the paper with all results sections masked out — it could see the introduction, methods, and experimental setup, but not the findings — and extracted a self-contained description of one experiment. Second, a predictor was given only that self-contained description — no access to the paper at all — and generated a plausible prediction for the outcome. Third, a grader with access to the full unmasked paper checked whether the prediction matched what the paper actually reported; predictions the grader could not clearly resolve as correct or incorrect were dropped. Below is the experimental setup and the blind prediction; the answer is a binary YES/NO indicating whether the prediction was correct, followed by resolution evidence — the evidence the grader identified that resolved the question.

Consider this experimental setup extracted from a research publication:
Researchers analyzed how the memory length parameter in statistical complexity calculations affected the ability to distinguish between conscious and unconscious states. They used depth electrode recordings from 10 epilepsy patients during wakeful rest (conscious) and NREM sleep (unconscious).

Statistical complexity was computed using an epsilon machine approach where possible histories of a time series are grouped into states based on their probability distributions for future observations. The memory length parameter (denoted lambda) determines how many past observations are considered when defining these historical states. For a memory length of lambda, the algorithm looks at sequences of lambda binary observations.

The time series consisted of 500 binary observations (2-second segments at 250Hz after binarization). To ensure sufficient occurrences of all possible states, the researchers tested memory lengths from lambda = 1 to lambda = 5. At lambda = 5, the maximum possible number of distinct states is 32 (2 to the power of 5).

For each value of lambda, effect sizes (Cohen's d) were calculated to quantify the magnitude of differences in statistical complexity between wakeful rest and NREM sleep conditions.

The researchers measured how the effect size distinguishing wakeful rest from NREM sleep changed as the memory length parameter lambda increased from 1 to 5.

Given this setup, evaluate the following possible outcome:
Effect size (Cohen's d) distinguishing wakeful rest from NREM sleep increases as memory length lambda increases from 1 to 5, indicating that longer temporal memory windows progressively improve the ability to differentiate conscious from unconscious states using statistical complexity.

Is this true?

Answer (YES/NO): YES